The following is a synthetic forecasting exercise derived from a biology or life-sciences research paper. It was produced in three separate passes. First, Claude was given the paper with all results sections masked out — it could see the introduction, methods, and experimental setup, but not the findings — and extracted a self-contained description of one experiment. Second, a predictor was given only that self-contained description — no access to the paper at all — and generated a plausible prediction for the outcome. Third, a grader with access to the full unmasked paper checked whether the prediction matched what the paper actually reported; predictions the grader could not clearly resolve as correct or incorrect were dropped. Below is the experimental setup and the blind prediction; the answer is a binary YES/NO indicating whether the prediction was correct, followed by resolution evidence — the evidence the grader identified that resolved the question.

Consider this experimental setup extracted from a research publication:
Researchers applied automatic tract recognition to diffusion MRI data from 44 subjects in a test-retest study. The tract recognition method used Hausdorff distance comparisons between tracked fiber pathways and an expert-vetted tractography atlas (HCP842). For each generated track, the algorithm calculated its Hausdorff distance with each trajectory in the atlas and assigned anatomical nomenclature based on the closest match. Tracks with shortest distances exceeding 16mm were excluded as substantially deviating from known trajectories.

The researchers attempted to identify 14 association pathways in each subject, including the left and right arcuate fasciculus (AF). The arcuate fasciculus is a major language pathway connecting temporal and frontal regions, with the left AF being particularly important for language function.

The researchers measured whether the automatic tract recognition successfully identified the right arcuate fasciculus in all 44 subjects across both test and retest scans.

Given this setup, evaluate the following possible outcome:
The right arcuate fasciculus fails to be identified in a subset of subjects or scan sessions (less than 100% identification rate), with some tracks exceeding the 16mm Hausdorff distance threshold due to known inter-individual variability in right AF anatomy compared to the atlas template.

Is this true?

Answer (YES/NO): NO